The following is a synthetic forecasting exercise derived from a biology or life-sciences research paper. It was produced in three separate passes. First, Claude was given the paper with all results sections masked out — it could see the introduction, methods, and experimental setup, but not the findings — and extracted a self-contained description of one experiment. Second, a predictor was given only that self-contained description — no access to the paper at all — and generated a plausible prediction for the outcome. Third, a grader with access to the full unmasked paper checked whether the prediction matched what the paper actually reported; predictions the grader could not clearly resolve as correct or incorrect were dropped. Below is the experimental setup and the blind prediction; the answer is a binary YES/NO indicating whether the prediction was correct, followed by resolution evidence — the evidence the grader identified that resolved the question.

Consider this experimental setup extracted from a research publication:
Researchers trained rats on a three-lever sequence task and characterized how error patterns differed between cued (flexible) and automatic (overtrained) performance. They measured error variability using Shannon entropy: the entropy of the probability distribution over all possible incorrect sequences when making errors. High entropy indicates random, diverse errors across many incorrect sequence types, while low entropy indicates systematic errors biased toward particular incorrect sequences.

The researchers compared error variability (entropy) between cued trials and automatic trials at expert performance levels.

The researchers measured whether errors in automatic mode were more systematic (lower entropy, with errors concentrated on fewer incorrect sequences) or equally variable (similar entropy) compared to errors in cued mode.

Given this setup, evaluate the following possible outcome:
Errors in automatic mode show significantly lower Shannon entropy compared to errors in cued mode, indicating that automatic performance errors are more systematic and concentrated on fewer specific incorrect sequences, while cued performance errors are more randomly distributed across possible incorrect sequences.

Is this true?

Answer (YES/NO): YES